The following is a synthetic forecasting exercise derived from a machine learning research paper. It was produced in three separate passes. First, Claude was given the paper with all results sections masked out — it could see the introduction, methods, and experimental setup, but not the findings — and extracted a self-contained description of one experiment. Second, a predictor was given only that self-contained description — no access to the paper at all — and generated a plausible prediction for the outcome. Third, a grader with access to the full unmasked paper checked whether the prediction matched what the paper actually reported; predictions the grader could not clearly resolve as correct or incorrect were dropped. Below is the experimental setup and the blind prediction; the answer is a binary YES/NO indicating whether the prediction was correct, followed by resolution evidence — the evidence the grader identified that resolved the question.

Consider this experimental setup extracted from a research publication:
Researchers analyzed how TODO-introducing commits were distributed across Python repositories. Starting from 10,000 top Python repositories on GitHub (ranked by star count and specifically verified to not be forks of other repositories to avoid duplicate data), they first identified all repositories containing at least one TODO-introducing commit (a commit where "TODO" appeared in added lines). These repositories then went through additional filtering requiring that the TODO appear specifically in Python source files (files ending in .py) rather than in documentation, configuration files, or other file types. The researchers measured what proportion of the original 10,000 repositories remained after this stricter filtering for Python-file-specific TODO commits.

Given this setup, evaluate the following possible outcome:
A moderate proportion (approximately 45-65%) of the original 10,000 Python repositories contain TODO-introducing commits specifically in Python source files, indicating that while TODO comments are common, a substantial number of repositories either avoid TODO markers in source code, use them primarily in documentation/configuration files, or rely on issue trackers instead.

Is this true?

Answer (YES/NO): YES